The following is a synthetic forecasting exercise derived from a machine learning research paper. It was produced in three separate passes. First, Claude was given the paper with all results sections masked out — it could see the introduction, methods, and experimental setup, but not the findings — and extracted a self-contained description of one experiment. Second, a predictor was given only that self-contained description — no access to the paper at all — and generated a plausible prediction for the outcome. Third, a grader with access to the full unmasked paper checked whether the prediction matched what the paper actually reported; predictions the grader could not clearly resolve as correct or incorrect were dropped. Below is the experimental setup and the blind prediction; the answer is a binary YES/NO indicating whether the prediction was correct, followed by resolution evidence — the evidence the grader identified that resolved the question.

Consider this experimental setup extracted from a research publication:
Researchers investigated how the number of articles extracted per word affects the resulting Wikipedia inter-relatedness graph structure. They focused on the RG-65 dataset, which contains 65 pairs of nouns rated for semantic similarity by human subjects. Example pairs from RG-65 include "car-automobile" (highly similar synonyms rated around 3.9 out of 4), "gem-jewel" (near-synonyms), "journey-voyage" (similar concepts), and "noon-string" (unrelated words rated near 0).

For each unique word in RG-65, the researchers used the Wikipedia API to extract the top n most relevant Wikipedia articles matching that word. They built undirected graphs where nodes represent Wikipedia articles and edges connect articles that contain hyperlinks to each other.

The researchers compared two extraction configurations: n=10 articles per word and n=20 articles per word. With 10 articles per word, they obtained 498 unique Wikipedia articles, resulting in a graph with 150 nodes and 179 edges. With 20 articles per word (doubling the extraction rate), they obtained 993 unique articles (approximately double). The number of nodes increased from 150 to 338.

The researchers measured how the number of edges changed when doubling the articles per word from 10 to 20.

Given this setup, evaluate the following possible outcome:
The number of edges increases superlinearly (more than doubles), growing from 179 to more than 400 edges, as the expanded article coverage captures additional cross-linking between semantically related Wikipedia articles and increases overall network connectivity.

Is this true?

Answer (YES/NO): YES